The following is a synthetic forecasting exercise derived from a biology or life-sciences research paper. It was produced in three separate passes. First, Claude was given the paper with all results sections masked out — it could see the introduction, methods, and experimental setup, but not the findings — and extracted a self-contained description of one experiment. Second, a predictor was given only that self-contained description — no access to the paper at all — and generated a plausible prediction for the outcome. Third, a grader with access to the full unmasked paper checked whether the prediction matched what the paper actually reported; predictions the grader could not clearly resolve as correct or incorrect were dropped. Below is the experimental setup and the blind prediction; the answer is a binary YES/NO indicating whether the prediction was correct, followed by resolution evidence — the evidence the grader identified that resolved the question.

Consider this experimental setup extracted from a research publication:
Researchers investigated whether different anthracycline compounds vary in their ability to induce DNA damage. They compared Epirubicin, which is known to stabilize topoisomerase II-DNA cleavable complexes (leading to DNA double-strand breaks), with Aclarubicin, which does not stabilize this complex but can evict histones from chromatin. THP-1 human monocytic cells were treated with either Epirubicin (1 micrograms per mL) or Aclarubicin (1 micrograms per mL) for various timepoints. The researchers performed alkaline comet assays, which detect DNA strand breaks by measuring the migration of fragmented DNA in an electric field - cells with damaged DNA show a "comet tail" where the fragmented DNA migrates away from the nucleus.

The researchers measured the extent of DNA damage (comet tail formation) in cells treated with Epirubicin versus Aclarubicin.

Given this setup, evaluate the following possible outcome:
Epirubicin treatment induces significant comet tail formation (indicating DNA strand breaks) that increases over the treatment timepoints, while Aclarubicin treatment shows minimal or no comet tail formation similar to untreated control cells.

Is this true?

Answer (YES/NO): YES